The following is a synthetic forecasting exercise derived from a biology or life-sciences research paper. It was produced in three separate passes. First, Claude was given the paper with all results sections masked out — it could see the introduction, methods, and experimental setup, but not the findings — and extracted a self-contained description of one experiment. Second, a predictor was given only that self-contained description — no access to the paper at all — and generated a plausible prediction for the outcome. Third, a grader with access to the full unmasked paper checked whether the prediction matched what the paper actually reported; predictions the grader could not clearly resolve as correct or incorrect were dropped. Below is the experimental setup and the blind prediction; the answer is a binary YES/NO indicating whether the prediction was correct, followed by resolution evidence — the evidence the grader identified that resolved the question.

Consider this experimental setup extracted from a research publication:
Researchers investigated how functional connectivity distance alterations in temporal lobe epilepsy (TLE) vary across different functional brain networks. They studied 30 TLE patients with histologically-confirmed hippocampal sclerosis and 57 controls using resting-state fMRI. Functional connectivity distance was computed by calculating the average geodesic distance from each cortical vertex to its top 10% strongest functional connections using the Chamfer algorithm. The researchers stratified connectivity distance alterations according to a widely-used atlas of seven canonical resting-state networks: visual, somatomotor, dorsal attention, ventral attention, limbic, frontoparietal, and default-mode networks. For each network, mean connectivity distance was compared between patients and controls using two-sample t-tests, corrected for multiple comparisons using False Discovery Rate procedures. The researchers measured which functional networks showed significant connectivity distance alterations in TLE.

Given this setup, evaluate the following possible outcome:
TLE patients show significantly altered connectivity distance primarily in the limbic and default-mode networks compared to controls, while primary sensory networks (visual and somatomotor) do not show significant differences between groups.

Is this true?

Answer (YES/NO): NO